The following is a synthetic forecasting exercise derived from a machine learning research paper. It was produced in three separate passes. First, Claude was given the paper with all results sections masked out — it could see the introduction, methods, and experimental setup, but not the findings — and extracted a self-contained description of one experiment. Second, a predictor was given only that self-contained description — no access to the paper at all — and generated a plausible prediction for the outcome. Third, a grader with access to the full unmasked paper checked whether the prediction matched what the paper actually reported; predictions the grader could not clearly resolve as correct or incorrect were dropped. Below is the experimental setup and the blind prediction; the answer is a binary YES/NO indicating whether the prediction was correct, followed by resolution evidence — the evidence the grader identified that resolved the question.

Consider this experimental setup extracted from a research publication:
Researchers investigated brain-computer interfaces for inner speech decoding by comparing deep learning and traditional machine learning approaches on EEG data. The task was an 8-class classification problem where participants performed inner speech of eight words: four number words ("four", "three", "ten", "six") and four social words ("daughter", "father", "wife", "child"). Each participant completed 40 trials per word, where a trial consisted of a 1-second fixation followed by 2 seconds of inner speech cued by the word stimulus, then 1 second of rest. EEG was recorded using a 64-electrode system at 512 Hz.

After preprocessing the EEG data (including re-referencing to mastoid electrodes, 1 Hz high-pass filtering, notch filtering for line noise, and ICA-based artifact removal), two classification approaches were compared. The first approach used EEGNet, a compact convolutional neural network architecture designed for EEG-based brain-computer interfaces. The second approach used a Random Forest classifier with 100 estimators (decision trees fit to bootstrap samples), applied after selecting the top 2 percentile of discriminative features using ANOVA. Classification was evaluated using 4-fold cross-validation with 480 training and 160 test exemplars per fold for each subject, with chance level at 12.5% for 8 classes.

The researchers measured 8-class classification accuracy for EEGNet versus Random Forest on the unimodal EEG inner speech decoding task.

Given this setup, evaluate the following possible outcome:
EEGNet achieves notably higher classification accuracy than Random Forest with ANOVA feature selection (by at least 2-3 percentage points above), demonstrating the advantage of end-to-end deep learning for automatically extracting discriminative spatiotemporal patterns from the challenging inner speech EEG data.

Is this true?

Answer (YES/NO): NO